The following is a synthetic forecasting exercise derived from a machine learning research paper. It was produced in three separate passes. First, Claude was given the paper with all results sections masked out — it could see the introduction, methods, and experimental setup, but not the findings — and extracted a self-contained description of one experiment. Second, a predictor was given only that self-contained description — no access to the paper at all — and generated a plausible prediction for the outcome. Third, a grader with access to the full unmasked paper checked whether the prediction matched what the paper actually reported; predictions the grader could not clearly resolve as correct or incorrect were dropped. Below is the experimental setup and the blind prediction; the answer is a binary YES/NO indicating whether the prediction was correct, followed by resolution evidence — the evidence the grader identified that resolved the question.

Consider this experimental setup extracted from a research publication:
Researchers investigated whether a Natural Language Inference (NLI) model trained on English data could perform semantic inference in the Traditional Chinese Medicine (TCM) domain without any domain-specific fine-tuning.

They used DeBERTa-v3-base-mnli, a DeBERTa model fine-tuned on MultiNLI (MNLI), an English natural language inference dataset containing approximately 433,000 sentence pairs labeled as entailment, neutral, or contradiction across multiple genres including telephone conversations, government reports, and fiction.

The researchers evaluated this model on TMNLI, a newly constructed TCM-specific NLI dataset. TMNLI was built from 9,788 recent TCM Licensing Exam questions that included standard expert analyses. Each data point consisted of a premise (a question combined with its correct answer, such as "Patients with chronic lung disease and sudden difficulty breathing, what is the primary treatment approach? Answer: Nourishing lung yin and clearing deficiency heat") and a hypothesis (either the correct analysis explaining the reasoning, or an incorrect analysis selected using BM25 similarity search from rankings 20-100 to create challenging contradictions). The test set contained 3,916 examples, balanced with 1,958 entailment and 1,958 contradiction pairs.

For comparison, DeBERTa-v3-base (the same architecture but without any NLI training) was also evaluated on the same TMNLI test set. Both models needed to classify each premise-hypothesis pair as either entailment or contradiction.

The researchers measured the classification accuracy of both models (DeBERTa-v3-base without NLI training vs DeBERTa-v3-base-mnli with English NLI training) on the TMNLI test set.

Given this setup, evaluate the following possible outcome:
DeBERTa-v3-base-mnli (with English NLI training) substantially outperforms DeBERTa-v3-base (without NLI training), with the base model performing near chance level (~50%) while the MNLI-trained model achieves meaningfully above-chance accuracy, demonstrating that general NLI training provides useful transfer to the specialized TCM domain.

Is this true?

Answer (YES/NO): NO